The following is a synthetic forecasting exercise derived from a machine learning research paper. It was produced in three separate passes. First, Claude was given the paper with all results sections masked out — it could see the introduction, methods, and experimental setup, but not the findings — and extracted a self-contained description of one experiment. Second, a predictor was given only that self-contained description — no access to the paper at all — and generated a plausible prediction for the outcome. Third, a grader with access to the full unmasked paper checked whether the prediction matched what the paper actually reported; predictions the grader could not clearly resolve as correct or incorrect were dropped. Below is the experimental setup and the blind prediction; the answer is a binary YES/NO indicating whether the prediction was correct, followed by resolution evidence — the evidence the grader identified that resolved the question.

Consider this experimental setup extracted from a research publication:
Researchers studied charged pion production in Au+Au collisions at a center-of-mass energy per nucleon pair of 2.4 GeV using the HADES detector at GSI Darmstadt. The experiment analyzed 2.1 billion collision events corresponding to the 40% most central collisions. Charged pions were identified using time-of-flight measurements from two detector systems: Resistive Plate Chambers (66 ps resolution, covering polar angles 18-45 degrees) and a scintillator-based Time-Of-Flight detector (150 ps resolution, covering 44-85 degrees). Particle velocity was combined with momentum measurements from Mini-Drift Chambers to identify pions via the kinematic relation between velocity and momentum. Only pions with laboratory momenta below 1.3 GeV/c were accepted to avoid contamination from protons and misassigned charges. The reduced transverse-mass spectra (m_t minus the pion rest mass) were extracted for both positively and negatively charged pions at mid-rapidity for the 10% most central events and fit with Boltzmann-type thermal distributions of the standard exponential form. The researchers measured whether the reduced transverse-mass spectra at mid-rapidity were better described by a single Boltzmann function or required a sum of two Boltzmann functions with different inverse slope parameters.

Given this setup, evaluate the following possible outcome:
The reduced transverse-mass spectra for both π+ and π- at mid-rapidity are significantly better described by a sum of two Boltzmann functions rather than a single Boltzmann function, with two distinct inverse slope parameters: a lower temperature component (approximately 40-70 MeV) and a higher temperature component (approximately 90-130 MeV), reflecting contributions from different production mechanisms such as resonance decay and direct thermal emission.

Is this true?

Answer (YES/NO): NO